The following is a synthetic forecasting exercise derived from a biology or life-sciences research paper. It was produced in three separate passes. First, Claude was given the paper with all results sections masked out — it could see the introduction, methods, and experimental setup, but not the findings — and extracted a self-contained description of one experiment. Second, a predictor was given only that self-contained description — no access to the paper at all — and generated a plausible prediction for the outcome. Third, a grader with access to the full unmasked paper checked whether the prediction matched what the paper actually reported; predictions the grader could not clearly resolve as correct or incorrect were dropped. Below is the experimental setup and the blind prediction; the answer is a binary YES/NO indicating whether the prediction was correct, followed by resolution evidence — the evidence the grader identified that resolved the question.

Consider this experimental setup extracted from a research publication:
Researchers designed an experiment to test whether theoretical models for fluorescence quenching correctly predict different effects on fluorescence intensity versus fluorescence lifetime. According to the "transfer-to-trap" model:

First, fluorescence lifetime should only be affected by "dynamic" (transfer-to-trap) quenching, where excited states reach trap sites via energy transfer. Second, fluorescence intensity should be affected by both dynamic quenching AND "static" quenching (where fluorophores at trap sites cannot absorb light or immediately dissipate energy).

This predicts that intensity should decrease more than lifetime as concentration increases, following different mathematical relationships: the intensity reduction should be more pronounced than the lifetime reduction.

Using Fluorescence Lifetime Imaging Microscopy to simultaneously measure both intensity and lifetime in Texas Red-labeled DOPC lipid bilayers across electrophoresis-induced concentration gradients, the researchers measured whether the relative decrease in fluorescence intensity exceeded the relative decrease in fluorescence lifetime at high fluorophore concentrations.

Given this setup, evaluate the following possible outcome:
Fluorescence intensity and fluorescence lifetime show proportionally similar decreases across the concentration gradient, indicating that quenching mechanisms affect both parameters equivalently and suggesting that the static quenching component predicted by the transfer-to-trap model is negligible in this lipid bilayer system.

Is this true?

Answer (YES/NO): NO